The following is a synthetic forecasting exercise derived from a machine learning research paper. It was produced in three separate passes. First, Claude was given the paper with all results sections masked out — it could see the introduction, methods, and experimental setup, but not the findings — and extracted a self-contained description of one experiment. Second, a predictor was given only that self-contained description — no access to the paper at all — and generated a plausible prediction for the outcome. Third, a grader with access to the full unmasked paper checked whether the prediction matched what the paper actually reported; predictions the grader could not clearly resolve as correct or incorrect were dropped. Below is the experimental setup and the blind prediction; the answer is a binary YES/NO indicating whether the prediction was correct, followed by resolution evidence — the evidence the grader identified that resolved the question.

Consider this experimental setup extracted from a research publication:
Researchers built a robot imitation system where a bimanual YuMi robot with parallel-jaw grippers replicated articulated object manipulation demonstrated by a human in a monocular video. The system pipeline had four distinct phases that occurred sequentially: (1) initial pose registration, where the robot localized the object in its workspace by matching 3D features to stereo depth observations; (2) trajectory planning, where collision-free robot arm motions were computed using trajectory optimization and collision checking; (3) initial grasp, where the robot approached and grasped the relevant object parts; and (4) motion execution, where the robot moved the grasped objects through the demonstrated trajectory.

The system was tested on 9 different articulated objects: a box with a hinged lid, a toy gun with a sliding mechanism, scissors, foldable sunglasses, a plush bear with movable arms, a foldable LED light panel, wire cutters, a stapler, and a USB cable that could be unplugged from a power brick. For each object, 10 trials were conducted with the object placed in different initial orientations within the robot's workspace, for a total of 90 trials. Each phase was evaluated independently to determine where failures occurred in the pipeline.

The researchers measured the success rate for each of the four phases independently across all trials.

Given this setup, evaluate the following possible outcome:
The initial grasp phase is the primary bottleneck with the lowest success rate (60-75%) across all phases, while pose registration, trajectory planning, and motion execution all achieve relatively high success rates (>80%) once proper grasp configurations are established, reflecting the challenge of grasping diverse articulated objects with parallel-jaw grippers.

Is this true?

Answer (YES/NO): NO